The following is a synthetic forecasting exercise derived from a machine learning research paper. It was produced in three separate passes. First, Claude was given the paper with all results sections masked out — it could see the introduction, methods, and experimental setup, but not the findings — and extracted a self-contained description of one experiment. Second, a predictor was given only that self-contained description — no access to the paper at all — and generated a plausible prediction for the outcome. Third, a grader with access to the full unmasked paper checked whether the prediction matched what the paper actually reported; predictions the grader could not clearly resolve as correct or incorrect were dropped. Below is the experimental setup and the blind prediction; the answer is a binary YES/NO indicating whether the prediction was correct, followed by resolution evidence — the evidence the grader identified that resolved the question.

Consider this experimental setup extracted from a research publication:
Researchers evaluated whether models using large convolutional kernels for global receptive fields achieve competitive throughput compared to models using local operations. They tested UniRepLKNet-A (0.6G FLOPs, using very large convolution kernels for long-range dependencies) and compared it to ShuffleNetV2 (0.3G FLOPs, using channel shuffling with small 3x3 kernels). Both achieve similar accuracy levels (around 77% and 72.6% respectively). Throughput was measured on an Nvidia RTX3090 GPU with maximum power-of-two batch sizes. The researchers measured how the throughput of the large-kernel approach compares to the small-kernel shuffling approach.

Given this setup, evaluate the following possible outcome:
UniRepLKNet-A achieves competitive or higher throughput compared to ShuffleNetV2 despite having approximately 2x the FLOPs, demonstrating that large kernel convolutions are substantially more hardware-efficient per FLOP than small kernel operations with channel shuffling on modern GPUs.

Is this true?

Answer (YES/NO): NO